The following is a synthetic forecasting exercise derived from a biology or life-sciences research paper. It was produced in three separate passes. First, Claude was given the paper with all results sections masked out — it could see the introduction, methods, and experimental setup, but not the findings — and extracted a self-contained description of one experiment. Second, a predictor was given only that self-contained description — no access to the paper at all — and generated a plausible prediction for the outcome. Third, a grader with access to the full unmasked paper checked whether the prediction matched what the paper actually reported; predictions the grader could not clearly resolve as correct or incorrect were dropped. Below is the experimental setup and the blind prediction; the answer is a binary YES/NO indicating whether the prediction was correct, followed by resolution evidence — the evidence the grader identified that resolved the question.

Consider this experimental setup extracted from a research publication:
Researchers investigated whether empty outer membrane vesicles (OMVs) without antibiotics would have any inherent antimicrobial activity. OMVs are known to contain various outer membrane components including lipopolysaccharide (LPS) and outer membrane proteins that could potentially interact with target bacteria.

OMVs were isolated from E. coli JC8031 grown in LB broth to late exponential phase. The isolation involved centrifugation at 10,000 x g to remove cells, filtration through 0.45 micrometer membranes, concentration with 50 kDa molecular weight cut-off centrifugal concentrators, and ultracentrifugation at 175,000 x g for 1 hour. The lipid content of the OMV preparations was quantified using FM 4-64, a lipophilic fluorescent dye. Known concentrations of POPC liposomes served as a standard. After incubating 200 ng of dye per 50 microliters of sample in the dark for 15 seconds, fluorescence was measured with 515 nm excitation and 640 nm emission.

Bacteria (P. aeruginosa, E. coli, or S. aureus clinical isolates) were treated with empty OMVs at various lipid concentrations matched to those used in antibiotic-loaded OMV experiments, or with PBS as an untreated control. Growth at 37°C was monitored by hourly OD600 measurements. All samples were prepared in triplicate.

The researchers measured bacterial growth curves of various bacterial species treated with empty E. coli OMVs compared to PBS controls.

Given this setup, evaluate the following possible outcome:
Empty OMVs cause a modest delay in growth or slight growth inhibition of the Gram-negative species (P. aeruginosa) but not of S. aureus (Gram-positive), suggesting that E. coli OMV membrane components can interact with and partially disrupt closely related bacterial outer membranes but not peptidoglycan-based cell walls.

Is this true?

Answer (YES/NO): NO